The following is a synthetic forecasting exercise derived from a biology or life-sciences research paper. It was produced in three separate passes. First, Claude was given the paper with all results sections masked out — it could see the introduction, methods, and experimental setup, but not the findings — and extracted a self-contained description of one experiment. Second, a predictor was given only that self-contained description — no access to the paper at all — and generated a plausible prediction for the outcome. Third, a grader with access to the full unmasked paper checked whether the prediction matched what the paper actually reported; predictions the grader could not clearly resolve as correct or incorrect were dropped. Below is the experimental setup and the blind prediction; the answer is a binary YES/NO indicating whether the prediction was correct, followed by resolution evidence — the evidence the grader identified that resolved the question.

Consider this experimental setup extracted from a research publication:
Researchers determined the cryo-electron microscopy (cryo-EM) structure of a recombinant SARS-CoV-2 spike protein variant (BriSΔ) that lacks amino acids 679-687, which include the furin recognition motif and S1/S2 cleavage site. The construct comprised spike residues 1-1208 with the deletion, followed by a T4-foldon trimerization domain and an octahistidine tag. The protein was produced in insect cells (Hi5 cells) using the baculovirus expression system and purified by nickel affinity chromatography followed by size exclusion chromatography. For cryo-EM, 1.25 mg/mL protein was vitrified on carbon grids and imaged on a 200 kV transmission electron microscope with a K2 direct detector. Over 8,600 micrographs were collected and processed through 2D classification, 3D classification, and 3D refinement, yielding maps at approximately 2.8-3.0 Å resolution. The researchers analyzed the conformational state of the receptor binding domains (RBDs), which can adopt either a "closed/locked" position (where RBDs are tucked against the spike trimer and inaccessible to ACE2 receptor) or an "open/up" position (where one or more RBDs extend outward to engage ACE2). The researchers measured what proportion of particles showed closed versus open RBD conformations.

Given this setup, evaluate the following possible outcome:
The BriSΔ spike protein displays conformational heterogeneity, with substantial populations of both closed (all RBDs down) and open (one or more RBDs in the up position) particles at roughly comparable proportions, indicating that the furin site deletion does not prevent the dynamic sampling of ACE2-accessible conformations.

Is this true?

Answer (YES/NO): NO